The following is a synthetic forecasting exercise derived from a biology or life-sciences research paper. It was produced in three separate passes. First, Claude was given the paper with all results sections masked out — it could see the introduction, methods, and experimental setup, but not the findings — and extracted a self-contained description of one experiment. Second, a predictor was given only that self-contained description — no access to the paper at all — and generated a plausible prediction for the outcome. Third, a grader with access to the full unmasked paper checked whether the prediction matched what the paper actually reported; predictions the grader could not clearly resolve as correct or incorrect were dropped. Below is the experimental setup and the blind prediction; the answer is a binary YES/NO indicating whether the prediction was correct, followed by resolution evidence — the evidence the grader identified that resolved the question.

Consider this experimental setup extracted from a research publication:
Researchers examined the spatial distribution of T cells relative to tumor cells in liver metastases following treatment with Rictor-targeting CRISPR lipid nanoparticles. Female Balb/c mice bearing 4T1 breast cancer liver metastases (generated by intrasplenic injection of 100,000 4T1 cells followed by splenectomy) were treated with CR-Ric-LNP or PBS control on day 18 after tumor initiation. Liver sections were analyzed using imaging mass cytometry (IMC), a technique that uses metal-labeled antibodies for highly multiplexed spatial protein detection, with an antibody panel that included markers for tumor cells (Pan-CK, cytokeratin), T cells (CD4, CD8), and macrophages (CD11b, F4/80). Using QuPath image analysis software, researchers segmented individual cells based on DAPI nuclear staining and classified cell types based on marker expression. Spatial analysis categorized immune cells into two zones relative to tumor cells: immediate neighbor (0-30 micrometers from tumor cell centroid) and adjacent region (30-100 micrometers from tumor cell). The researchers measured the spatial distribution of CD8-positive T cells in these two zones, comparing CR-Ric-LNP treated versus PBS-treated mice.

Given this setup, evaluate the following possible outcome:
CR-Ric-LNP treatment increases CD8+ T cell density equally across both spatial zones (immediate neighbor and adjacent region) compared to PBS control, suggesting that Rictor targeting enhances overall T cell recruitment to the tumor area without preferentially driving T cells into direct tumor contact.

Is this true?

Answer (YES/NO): NO